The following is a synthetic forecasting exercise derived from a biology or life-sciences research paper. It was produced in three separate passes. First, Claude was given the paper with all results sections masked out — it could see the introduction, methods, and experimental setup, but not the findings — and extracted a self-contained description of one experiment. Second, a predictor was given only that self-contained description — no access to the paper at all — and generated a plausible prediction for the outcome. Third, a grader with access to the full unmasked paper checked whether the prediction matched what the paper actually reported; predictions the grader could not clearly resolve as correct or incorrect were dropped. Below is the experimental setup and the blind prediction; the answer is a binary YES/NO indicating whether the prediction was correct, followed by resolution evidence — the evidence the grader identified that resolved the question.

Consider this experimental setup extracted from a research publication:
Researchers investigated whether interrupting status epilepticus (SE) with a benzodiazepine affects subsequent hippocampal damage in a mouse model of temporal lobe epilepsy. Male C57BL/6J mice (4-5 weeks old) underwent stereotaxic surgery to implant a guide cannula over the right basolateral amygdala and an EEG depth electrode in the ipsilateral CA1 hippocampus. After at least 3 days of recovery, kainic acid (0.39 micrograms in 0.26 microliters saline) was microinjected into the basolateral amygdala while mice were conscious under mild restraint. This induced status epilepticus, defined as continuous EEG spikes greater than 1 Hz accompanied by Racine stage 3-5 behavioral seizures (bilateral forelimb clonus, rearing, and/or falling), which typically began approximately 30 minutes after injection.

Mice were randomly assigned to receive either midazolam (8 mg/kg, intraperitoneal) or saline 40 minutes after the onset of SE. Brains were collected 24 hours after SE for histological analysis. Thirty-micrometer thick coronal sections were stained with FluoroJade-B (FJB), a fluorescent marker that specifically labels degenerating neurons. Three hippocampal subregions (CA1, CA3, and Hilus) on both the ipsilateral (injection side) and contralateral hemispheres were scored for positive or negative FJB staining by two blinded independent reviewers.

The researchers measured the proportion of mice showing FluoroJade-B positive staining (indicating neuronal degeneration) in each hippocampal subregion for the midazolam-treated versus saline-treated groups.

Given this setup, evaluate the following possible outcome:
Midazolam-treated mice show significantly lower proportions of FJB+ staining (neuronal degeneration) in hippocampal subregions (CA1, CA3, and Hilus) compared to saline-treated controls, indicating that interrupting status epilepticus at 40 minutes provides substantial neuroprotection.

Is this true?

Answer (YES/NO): NO